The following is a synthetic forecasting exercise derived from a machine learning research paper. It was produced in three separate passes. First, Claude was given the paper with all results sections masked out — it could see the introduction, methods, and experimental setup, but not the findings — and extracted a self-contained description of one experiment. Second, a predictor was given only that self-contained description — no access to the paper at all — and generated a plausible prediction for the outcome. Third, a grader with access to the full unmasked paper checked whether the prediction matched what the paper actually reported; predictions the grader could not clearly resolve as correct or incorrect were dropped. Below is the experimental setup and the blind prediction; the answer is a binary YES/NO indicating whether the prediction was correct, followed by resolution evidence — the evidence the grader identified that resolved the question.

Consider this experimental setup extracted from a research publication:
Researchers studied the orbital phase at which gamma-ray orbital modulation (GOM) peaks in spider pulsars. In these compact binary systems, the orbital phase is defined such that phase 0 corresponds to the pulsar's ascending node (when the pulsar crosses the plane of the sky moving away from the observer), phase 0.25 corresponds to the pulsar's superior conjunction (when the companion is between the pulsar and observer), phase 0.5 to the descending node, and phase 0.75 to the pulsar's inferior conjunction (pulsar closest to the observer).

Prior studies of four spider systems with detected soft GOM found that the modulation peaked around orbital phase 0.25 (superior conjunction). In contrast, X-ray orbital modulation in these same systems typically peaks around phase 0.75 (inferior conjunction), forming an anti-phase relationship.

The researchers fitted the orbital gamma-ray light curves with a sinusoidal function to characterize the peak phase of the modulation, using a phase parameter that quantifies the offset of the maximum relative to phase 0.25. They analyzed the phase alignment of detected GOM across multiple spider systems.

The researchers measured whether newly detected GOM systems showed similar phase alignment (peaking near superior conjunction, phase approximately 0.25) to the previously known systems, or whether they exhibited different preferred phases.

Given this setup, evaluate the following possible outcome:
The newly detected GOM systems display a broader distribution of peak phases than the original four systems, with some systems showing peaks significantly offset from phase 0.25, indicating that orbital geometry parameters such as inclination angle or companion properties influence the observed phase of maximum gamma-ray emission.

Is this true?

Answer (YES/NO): NO